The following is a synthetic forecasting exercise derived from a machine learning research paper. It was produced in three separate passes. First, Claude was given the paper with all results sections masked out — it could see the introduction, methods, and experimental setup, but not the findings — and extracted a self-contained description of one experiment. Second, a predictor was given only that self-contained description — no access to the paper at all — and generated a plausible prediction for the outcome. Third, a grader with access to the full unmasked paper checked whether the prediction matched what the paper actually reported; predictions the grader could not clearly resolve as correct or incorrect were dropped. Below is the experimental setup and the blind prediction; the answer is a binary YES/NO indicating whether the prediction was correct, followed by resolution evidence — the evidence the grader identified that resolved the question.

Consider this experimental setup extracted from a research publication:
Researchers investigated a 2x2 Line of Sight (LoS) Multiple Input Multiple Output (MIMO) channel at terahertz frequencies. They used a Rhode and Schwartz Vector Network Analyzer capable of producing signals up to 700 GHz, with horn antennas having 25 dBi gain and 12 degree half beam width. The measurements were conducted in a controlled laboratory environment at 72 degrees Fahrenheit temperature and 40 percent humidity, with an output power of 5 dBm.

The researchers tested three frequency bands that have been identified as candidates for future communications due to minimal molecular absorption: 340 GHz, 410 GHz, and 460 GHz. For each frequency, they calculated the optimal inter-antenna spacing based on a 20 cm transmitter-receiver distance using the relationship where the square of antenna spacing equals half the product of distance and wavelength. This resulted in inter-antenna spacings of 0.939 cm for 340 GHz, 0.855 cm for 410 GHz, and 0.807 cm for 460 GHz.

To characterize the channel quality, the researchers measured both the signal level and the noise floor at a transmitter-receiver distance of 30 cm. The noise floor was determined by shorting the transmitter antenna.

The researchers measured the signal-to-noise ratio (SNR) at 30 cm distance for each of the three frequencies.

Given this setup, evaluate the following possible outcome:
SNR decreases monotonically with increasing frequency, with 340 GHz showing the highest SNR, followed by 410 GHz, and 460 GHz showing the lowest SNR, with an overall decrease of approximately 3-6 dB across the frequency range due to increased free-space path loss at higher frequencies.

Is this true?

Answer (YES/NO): NO